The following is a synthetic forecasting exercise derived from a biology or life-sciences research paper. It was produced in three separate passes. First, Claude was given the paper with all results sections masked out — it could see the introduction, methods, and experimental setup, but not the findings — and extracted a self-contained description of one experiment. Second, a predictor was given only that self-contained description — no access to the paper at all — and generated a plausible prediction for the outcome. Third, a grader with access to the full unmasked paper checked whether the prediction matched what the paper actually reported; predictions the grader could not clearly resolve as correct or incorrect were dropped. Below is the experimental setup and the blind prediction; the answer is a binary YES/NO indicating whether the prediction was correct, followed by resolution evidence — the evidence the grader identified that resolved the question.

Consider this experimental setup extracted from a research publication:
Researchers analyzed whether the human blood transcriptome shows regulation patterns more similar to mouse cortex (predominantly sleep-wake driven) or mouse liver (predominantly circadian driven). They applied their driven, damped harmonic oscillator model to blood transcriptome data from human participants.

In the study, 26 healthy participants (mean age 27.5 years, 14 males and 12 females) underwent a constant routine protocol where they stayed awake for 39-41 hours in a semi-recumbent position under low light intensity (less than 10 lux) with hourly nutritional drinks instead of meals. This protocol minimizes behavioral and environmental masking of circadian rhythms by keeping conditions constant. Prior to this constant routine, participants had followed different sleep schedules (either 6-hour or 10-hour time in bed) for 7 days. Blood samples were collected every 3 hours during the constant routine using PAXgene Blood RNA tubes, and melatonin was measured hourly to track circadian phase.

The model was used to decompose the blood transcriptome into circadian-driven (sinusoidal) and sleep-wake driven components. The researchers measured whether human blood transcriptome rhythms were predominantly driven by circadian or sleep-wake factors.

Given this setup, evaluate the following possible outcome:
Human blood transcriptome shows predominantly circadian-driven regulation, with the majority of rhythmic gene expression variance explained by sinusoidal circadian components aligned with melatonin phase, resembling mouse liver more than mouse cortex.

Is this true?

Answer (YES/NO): YES